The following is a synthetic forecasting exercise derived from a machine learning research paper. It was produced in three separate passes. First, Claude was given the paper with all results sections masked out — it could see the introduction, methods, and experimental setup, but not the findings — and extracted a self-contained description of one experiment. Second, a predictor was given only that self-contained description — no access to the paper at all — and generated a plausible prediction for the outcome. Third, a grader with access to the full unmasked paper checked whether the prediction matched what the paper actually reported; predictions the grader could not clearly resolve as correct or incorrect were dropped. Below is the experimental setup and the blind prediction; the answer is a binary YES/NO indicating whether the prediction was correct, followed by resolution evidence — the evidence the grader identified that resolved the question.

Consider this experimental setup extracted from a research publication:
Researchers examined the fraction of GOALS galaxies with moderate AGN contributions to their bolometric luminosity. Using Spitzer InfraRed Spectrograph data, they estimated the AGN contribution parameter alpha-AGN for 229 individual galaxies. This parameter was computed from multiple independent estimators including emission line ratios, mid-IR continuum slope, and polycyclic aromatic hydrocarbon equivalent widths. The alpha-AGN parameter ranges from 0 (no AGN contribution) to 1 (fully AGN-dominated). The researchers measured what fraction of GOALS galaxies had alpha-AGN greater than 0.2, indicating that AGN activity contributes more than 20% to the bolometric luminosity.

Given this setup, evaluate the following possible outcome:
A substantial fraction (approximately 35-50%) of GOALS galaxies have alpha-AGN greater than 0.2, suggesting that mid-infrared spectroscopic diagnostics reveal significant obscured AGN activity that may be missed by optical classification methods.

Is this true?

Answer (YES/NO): NO